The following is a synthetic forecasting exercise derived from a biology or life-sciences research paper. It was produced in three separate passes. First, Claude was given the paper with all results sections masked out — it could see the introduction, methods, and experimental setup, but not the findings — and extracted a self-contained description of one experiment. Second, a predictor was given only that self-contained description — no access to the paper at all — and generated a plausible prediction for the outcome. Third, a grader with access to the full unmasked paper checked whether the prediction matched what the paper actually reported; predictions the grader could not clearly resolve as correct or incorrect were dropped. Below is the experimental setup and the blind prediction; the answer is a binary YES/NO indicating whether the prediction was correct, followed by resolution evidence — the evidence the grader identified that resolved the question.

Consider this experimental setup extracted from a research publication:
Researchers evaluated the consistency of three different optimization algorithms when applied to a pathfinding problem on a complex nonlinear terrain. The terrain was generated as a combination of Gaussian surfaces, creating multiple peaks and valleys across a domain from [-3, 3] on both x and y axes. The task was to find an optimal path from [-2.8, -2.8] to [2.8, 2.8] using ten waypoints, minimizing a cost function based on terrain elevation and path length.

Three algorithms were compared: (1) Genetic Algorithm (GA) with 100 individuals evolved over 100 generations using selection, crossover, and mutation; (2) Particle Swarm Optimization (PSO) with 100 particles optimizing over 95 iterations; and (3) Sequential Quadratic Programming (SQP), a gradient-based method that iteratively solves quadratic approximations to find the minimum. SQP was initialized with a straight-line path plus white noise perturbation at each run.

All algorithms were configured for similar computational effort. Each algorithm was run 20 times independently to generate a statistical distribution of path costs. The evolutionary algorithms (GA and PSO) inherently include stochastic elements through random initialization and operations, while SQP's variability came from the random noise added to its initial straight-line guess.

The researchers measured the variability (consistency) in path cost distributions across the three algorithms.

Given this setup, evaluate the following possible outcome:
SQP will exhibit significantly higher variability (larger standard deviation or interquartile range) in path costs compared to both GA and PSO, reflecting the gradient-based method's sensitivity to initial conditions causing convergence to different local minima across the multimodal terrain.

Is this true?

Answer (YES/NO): NO